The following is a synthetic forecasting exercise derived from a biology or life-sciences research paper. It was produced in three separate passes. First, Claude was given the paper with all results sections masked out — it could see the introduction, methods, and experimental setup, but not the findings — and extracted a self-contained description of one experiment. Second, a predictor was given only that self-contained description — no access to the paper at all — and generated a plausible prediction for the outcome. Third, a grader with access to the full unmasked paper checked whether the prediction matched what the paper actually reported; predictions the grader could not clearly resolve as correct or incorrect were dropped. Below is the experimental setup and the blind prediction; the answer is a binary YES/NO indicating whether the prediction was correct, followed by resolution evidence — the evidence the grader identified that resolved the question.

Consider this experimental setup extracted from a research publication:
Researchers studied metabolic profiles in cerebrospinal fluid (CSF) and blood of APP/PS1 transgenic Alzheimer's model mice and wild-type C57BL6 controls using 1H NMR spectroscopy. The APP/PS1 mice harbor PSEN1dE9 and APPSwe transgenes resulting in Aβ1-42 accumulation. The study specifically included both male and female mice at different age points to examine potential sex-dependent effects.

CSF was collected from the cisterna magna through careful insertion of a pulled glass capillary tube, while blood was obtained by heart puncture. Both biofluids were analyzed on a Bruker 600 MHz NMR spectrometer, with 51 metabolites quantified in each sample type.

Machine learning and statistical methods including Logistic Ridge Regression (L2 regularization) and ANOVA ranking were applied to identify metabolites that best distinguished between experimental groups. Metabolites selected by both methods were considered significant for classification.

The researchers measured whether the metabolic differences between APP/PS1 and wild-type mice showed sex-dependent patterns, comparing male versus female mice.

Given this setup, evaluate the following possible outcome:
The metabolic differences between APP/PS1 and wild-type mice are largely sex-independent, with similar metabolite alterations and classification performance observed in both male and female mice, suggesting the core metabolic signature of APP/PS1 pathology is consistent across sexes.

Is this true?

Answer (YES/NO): NO